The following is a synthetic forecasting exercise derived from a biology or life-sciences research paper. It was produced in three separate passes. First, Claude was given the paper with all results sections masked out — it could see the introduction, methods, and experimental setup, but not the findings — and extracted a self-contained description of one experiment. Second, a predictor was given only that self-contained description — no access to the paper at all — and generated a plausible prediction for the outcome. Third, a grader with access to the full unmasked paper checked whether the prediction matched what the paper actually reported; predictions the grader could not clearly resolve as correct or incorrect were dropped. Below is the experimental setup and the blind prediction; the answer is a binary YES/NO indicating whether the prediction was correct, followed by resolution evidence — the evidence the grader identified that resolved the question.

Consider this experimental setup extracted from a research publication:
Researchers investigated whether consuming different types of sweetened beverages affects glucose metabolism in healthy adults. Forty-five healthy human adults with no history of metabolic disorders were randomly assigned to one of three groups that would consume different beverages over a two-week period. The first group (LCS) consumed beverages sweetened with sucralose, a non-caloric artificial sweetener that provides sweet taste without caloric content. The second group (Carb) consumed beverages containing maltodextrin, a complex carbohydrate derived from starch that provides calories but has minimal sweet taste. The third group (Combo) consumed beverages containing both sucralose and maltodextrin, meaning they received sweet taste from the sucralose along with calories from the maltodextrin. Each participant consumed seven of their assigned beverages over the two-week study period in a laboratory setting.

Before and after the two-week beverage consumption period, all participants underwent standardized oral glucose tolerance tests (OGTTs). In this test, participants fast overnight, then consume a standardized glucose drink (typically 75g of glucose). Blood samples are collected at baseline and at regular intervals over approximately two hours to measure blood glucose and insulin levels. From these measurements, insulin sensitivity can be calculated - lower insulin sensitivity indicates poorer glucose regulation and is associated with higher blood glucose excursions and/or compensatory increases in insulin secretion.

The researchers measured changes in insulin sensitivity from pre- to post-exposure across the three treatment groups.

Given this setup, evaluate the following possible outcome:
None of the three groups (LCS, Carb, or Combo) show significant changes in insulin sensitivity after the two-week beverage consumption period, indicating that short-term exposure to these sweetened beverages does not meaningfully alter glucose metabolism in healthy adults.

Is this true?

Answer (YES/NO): NO